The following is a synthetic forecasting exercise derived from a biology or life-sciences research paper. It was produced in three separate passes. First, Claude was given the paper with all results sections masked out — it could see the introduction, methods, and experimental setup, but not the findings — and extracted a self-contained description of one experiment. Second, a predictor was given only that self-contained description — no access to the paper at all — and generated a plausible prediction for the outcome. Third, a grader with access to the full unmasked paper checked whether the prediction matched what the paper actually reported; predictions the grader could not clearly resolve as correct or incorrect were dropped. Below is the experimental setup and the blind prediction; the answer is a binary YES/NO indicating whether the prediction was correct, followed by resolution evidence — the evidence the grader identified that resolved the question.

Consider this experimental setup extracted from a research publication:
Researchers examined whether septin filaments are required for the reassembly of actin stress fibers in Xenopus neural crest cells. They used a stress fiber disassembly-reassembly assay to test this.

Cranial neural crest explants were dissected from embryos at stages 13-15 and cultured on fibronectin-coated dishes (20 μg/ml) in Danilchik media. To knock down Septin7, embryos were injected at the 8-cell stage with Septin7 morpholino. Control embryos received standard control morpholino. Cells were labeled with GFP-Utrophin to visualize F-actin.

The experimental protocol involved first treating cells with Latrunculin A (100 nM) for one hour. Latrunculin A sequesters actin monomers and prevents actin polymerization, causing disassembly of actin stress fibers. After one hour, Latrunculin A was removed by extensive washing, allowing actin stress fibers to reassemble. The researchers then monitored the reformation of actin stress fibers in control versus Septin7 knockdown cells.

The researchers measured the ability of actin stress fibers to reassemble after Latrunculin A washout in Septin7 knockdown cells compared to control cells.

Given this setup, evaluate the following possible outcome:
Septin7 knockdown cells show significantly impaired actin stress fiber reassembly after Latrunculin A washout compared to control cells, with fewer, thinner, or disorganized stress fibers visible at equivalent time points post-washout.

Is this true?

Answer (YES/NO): NO